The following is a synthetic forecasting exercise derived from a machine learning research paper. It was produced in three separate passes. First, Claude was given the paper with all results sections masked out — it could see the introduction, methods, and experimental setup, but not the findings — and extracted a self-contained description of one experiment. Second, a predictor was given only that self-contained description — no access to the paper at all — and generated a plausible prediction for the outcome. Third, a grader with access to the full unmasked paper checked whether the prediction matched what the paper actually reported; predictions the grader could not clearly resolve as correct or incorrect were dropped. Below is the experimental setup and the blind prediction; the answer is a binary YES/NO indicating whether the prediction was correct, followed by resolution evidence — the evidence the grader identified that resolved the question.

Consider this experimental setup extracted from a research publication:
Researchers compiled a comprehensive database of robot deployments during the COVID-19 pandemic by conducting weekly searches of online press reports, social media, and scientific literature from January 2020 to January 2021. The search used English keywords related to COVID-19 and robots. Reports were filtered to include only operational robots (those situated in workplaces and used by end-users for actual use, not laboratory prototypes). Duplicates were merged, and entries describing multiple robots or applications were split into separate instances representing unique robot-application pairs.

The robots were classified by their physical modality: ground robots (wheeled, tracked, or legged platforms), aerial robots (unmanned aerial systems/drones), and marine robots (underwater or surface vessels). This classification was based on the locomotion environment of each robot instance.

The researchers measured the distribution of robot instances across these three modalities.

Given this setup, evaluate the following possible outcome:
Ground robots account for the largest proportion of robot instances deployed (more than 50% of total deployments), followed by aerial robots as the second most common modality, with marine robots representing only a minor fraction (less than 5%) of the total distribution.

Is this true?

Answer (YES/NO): YES